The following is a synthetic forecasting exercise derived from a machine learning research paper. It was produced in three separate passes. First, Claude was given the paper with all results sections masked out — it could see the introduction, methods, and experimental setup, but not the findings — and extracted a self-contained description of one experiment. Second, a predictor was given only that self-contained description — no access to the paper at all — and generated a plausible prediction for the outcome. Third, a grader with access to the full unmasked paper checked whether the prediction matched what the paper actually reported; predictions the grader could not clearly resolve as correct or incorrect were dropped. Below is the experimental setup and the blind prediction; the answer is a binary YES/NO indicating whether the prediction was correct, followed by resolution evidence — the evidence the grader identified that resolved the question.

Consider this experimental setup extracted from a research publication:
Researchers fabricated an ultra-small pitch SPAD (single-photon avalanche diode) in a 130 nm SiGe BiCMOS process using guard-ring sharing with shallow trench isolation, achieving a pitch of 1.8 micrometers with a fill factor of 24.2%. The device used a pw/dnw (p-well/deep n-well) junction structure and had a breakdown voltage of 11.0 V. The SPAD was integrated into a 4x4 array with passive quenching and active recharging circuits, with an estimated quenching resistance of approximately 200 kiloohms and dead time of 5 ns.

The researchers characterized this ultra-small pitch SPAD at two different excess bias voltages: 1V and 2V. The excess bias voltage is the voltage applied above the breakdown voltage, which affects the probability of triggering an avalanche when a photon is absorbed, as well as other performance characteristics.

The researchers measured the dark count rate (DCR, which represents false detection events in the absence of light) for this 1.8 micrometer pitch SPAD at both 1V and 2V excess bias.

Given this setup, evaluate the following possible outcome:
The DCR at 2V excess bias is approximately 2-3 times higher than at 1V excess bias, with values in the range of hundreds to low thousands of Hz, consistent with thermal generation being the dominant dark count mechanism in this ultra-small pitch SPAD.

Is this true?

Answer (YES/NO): NO